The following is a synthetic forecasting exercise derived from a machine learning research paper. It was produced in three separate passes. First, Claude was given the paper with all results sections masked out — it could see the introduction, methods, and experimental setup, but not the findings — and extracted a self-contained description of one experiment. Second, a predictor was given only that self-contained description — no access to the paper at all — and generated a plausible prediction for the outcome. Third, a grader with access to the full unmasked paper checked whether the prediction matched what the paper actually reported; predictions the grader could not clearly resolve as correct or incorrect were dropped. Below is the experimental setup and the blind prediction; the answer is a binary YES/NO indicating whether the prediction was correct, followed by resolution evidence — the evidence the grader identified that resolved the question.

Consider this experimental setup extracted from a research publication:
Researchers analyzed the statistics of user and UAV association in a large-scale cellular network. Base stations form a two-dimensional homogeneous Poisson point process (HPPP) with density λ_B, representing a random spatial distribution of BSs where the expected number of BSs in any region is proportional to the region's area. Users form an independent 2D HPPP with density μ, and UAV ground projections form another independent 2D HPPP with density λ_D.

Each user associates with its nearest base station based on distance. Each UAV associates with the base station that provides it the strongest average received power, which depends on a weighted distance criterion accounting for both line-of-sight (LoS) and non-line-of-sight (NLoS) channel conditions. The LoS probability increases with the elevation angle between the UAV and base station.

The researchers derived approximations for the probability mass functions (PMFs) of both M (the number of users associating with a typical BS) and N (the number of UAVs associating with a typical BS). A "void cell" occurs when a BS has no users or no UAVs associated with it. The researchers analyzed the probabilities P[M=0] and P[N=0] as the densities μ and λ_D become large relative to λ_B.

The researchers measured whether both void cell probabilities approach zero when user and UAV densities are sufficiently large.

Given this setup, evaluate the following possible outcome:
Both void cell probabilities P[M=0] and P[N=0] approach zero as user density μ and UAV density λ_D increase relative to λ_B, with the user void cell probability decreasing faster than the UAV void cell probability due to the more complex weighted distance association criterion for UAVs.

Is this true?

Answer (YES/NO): NO